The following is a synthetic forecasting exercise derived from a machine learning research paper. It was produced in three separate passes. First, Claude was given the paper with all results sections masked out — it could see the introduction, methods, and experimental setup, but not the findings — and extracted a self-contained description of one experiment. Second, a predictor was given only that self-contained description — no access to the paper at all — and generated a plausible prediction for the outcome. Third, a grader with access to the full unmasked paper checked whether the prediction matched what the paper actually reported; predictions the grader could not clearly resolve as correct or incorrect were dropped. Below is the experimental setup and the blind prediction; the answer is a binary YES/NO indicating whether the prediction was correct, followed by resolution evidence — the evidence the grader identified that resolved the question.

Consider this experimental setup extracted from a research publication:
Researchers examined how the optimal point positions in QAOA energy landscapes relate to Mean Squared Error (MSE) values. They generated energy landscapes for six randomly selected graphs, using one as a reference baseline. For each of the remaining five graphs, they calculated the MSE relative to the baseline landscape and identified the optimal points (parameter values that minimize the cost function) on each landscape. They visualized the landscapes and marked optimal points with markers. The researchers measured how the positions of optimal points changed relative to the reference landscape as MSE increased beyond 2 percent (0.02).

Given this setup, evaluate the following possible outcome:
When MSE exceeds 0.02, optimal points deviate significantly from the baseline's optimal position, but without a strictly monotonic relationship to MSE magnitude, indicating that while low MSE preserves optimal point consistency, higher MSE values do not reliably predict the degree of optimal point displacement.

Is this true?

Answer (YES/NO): NO